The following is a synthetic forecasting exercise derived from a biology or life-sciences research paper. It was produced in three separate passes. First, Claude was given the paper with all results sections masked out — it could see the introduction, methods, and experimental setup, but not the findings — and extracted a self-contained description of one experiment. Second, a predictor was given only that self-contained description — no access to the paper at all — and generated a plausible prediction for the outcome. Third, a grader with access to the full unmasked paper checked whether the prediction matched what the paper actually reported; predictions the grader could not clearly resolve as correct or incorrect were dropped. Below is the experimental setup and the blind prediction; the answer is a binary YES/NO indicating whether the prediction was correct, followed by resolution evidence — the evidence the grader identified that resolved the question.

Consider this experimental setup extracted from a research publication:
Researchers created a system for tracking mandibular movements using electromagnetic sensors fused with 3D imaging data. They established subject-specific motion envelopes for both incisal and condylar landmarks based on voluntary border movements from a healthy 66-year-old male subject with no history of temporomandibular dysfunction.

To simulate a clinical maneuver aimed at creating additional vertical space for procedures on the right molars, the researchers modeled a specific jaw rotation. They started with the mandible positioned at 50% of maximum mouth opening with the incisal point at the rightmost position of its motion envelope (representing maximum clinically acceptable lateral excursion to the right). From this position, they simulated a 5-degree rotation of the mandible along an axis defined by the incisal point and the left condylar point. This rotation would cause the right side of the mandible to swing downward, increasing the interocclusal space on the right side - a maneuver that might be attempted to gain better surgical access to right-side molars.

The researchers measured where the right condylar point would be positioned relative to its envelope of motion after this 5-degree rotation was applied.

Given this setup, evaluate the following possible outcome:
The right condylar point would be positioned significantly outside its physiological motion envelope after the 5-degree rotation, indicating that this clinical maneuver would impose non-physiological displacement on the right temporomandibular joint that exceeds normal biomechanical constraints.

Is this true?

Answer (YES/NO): YES